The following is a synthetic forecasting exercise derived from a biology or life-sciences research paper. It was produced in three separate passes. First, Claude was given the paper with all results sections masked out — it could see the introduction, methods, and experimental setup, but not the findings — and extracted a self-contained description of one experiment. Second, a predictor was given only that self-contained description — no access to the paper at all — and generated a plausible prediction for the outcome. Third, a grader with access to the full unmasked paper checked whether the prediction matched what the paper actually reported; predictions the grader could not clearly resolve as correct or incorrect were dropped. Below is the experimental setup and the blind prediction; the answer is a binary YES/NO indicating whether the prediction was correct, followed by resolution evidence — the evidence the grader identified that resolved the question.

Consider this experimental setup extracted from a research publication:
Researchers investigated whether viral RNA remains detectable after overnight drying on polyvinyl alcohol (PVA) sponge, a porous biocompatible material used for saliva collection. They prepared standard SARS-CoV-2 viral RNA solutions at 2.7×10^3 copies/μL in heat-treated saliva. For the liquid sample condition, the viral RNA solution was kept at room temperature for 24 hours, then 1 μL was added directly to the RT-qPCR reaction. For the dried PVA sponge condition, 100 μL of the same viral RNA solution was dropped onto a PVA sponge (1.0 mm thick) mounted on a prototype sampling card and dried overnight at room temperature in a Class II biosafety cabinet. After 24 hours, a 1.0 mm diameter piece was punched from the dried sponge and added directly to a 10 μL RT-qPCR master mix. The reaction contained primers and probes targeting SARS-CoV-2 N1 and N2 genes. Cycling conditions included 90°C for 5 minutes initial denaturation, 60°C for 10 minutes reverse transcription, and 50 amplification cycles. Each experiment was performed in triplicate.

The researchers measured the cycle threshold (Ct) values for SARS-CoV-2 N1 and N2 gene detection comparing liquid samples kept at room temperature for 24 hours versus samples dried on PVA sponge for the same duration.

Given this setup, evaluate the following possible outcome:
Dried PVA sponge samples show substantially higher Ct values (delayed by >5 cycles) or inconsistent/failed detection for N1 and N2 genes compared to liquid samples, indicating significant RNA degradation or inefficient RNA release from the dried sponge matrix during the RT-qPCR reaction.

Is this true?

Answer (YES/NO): NO